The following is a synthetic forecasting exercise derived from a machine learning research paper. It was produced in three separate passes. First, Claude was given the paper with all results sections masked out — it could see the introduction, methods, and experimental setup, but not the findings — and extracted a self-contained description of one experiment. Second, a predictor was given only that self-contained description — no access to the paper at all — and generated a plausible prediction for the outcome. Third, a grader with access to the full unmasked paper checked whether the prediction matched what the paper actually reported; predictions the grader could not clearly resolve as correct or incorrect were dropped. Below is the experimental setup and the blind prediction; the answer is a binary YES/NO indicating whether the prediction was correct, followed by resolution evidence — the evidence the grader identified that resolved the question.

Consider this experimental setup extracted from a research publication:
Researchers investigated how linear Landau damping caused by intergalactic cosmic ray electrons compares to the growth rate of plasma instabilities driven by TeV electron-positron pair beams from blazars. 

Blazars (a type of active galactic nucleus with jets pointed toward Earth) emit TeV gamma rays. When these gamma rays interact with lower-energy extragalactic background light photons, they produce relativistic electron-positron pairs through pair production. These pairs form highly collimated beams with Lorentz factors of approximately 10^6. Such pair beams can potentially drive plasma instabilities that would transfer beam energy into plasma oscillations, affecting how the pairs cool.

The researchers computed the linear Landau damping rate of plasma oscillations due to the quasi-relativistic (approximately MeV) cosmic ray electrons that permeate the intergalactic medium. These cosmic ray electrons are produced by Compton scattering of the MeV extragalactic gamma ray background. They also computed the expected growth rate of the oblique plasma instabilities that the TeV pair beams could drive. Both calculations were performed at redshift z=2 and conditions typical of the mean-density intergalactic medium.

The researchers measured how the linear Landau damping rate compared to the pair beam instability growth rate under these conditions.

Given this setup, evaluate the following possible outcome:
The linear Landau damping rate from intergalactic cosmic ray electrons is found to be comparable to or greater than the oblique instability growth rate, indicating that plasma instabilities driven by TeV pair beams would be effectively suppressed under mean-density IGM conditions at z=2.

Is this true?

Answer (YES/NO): YES